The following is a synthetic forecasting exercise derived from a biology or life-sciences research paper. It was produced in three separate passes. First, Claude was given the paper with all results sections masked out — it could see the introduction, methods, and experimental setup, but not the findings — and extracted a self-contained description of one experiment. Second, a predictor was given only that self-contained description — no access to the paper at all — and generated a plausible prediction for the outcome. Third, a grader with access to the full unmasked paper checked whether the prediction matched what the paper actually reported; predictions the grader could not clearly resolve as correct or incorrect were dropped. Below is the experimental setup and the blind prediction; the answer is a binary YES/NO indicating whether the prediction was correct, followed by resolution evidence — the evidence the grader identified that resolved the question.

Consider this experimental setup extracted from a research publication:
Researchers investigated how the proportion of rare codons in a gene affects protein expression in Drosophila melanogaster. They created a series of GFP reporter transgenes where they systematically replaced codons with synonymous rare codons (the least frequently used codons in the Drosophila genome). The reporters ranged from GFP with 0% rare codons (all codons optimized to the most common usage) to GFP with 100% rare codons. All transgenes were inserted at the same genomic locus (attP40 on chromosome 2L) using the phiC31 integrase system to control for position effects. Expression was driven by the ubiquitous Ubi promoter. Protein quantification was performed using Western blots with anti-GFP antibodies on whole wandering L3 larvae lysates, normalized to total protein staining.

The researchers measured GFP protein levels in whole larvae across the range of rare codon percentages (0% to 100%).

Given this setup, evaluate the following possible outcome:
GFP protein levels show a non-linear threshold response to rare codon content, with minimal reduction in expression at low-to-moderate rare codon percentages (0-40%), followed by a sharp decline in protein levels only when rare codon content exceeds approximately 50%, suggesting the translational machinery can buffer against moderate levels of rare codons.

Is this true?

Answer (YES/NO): YES